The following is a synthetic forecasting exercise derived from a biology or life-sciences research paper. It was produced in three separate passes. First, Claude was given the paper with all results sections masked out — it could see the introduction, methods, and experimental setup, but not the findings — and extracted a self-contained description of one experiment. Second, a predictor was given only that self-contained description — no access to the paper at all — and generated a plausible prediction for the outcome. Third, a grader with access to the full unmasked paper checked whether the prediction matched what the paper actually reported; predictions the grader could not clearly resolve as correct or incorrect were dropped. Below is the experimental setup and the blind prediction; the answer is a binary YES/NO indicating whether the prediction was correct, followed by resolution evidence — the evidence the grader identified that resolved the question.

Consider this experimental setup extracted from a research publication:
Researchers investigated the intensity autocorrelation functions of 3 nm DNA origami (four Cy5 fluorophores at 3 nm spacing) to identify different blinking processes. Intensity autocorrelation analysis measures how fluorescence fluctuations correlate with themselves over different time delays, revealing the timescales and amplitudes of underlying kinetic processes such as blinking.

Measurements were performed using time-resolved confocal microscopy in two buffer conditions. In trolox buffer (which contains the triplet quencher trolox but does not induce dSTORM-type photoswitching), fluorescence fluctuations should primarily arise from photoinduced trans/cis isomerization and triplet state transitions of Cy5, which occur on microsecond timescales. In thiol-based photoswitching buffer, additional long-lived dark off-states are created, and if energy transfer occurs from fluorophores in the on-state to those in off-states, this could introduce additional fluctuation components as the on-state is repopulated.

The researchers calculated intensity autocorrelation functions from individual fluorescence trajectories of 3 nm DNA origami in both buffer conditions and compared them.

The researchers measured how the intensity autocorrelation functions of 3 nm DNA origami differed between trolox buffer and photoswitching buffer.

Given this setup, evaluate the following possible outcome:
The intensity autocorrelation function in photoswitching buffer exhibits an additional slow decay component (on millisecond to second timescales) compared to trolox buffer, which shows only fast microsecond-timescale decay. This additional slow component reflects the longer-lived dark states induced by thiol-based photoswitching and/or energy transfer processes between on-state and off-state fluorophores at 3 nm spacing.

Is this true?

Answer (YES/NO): NO